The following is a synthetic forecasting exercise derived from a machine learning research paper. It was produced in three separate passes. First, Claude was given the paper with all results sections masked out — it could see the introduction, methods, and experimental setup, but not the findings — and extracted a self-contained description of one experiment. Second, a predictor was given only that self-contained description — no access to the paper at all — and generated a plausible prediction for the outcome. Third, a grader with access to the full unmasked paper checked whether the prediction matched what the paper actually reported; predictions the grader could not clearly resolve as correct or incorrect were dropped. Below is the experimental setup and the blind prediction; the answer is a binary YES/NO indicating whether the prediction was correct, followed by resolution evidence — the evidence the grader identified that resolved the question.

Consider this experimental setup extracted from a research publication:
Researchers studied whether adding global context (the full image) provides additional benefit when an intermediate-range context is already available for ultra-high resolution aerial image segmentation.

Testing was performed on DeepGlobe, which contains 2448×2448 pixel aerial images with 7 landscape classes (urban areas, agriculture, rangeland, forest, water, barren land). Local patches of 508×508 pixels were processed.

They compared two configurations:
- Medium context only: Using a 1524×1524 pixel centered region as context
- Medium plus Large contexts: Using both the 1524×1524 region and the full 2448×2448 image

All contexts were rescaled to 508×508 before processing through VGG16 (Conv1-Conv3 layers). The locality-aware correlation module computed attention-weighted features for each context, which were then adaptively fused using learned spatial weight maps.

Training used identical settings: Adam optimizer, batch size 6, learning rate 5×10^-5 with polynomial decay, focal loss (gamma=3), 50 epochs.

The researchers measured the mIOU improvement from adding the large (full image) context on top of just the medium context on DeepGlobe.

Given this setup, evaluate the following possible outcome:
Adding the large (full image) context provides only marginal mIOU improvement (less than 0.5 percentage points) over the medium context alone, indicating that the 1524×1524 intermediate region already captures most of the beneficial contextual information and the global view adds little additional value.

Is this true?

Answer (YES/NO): YES